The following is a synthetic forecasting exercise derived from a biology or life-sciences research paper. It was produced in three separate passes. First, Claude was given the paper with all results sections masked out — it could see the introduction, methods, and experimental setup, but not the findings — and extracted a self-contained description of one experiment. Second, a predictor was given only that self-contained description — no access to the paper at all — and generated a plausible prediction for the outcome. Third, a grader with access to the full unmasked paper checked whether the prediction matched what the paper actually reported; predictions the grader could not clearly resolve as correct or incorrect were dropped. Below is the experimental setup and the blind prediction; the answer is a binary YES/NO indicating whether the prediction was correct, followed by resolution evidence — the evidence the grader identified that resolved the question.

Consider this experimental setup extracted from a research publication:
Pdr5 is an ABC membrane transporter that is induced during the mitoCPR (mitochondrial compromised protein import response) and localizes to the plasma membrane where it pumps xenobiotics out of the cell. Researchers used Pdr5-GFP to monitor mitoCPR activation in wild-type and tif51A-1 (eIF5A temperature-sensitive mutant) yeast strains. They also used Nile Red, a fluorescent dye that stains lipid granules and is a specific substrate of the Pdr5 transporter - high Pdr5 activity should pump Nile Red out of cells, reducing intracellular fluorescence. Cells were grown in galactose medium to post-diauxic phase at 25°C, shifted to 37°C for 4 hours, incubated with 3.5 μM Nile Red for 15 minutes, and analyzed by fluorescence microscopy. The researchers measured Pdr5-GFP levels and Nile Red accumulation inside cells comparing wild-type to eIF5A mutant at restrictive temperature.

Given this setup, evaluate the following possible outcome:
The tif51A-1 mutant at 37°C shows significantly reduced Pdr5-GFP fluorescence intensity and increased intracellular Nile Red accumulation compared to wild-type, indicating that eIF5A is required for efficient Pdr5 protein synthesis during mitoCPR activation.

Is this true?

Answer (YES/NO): NO